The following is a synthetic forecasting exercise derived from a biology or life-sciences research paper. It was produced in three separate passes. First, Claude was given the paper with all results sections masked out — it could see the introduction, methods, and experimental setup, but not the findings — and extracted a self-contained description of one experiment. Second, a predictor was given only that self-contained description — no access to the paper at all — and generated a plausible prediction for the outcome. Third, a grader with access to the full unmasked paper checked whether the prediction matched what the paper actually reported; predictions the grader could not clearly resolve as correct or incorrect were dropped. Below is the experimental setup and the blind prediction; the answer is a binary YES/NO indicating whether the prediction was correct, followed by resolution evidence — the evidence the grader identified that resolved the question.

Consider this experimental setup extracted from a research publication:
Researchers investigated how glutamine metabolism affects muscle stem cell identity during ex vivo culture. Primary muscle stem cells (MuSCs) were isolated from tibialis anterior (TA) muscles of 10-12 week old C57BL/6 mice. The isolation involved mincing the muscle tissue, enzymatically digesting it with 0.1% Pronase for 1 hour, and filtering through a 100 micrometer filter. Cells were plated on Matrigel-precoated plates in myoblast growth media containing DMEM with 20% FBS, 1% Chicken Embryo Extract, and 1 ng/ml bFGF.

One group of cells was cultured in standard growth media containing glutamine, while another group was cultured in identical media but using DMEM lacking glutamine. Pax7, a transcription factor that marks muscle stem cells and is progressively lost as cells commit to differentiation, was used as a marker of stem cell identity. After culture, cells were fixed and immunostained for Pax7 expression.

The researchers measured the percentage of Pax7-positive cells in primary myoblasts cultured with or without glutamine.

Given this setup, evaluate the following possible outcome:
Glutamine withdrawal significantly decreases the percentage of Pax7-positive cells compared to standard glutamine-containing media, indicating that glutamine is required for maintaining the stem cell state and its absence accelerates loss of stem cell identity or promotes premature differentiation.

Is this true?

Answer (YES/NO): NO